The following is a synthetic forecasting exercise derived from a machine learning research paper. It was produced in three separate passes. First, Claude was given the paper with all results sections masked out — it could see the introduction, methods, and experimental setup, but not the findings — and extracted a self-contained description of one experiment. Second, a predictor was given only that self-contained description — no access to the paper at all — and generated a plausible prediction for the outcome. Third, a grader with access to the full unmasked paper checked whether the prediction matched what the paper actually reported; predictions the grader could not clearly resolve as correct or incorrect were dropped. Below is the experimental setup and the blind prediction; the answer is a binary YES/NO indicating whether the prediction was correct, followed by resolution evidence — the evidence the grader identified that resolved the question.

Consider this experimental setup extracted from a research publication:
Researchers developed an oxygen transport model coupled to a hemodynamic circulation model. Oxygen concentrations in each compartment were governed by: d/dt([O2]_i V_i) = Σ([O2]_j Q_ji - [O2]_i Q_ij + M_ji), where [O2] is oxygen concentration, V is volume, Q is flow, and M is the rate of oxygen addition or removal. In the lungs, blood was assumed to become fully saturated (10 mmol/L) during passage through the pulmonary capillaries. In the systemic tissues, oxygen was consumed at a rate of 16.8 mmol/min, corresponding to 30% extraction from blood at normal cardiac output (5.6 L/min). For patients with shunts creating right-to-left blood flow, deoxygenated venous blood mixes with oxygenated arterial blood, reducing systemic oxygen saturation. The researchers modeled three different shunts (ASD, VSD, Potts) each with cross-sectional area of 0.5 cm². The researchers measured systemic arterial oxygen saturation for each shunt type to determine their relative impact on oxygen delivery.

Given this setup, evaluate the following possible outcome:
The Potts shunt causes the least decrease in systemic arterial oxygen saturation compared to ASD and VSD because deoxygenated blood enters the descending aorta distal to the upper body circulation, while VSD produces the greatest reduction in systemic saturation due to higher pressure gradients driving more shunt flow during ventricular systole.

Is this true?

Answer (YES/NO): NO